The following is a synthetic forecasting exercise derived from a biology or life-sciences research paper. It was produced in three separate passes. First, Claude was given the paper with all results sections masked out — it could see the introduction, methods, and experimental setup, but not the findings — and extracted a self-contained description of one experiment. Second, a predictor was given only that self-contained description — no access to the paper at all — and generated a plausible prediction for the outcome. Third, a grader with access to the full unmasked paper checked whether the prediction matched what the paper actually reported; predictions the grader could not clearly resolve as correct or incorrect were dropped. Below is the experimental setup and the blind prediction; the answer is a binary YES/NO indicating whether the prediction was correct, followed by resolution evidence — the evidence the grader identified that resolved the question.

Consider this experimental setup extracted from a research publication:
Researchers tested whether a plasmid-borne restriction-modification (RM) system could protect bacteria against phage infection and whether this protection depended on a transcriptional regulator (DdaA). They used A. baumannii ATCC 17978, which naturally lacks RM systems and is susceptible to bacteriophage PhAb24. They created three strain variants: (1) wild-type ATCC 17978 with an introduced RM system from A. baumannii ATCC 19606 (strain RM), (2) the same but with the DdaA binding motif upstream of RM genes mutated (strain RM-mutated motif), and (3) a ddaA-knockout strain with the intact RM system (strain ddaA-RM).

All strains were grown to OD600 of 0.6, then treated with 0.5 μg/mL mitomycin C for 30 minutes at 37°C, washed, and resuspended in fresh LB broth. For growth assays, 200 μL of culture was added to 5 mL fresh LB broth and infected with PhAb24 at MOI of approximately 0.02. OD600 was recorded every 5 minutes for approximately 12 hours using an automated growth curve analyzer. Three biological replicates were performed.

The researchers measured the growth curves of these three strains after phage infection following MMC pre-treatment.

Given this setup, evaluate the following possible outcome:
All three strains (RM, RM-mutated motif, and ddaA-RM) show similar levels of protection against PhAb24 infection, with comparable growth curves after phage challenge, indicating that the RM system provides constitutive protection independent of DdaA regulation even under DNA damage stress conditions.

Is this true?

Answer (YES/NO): NO